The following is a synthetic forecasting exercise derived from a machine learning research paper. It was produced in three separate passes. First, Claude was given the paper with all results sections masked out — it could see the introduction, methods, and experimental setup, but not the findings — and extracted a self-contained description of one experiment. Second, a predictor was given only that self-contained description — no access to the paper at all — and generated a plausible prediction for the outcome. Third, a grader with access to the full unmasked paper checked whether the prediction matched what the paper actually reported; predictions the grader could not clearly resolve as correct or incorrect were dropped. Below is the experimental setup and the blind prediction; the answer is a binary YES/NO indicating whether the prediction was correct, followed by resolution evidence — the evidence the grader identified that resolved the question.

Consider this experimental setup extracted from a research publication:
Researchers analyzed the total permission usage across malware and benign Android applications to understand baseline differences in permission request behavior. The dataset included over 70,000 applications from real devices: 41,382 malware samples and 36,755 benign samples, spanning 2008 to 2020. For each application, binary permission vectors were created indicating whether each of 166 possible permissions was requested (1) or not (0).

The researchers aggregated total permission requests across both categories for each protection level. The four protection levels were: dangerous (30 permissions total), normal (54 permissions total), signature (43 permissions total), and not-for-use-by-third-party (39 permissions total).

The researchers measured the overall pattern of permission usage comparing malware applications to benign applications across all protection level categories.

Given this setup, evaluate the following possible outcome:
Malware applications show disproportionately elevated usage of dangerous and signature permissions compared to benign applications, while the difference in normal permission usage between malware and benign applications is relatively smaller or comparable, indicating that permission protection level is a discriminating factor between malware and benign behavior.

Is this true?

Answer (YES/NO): YES